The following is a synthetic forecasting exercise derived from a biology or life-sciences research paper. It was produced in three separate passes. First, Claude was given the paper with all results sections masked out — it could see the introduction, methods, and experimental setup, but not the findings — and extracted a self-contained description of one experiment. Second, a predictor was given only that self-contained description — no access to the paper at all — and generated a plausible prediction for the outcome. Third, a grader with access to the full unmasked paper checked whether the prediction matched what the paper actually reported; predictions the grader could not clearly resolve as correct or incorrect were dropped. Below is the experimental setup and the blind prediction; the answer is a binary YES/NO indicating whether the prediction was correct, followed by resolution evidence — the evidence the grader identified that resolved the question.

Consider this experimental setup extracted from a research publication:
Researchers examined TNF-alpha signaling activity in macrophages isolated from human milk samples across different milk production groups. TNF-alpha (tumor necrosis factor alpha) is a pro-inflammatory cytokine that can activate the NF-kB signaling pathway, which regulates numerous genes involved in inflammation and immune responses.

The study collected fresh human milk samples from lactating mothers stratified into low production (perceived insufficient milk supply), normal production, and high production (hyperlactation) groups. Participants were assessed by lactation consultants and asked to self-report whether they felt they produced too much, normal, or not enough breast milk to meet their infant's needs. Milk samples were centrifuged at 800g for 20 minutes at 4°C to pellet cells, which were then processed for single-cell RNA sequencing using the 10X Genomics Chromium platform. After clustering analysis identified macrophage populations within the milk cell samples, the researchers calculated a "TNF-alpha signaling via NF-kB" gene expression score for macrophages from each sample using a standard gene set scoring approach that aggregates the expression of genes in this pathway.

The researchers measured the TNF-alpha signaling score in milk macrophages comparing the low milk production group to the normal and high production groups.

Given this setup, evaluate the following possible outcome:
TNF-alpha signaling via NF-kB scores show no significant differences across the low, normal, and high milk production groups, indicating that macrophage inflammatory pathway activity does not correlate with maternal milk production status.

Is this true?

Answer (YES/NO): NO